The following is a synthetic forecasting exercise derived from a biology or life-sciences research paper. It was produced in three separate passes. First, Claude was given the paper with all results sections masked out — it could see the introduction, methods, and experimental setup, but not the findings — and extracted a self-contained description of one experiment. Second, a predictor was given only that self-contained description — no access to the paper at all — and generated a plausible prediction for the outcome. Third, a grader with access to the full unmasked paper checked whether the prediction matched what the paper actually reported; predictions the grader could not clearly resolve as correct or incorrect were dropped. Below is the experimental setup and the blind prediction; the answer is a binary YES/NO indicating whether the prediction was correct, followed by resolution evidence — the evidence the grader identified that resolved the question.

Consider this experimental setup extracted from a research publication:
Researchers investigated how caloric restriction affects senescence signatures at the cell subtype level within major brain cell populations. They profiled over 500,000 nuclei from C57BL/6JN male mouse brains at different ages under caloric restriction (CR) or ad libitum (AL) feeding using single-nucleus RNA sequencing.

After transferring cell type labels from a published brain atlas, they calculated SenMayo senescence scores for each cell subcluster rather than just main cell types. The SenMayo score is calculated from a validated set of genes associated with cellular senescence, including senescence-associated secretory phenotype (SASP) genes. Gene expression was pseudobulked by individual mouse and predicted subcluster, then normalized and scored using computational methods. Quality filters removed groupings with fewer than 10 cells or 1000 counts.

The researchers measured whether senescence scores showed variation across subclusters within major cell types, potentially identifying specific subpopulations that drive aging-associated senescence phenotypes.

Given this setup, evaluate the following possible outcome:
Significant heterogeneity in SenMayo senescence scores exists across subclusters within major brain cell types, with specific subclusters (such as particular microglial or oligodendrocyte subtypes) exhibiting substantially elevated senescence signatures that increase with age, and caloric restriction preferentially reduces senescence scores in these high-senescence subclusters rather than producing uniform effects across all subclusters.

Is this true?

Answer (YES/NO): NO